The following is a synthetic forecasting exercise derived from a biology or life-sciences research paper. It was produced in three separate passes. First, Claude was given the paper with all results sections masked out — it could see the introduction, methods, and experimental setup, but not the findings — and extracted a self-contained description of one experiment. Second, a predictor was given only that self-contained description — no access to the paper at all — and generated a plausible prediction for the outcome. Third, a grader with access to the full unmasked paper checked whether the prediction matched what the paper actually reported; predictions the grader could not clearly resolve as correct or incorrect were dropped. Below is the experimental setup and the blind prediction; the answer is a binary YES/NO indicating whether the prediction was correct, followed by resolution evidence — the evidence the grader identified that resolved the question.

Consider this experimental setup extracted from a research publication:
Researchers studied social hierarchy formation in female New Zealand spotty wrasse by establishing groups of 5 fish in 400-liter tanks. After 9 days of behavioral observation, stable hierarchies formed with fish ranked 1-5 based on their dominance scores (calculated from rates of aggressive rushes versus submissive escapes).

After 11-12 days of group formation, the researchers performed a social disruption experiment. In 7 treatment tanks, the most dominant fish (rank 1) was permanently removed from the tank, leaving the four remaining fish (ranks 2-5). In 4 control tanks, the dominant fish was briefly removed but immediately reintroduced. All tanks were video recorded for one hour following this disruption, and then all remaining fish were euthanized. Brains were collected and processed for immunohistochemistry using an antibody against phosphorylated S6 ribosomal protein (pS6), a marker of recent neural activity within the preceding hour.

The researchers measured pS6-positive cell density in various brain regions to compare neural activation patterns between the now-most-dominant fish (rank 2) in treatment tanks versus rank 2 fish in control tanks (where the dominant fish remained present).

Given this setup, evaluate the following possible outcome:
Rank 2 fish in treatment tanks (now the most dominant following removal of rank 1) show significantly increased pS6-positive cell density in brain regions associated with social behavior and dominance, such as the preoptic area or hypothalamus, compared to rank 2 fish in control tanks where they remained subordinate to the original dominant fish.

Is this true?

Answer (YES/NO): YES